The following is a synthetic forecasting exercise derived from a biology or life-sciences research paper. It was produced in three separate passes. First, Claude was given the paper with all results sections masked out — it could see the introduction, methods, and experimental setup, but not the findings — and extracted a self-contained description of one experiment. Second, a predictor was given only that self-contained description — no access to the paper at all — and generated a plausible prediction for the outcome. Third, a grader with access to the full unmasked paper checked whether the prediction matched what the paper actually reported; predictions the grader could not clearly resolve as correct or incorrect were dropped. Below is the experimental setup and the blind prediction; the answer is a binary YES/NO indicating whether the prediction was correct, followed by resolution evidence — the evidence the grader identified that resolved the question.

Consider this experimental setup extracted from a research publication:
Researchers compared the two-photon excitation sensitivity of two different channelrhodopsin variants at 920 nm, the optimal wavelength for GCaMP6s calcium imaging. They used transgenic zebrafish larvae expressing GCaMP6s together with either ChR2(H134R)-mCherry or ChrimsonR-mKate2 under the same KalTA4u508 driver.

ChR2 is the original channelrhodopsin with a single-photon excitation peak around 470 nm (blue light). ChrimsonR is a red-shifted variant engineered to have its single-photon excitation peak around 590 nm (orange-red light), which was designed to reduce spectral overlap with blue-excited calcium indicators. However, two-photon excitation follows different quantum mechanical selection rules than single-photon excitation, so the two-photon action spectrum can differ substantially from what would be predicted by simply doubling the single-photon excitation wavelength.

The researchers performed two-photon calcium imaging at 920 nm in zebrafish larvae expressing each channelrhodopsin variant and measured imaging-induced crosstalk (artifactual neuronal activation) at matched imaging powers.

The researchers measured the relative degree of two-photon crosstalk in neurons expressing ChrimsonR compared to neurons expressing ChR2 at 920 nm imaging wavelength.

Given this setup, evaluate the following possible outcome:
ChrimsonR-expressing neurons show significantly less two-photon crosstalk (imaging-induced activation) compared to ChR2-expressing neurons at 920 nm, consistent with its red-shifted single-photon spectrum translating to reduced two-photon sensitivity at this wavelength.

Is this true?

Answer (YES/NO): NO